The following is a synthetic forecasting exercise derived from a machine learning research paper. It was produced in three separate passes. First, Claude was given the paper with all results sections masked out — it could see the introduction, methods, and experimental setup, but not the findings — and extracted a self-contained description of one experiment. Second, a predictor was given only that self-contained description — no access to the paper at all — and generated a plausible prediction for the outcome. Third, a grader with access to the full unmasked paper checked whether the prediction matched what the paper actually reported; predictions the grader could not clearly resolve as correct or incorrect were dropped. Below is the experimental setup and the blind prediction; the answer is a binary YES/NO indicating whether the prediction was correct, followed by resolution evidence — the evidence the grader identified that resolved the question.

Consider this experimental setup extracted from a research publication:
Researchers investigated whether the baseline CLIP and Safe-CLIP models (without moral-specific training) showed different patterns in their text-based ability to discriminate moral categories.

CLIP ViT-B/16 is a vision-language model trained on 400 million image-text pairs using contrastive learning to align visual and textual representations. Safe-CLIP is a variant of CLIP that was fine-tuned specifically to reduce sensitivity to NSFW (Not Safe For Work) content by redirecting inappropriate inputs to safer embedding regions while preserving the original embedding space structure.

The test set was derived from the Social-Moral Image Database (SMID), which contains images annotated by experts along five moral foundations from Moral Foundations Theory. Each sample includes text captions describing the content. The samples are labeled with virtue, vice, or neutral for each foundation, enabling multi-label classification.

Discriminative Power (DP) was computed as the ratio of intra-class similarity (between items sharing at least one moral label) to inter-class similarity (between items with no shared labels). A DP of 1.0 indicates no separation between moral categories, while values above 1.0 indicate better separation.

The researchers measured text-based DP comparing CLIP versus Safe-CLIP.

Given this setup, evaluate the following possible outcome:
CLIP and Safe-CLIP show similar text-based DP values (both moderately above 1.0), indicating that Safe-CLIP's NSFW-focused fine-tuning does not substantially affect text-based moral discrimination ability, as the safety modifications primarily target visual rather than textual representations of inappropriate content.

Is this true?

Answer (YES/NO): YES